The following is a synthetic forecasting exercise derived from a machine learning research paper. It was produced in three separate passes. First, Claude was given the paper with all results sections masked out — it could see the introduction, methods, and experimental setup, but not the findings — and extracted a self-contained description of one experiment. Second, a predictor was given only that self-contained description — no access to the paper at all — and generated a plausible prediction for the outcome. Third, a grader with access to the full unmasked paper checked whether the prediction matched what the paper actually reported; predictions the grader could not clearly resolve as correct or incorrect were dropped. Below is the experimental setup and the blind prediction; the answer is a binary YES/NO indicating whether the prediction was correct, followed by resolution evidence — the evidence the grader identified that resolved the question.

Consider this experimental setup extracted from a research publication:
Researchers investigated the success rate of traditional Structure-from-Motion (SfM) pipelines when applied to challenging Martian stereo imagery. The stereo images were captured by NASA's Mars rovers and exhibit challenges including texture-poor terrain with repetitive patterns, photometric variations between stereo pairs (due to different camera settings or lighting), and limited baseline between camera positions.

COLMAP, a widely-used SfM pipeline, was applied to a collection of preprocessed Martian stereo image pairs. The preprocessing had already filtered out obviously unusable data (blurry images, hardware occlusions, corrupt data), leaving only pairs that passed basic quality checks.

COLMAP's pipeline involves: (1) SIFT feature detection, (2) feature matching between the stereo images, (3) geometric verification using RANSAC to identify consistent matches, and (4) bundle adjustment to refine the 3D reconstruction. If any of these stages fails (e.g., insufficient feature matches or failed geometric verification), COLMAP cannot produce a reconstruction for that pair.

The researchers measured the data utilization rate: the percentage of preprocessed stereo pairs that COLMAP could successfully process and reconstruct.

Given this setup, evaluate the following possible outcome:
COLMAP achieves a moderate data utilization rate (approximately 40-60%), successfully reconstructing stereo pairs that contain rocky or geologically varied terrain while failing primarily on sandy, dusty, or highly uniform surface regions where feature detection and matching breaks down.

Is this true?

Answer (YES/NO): NO